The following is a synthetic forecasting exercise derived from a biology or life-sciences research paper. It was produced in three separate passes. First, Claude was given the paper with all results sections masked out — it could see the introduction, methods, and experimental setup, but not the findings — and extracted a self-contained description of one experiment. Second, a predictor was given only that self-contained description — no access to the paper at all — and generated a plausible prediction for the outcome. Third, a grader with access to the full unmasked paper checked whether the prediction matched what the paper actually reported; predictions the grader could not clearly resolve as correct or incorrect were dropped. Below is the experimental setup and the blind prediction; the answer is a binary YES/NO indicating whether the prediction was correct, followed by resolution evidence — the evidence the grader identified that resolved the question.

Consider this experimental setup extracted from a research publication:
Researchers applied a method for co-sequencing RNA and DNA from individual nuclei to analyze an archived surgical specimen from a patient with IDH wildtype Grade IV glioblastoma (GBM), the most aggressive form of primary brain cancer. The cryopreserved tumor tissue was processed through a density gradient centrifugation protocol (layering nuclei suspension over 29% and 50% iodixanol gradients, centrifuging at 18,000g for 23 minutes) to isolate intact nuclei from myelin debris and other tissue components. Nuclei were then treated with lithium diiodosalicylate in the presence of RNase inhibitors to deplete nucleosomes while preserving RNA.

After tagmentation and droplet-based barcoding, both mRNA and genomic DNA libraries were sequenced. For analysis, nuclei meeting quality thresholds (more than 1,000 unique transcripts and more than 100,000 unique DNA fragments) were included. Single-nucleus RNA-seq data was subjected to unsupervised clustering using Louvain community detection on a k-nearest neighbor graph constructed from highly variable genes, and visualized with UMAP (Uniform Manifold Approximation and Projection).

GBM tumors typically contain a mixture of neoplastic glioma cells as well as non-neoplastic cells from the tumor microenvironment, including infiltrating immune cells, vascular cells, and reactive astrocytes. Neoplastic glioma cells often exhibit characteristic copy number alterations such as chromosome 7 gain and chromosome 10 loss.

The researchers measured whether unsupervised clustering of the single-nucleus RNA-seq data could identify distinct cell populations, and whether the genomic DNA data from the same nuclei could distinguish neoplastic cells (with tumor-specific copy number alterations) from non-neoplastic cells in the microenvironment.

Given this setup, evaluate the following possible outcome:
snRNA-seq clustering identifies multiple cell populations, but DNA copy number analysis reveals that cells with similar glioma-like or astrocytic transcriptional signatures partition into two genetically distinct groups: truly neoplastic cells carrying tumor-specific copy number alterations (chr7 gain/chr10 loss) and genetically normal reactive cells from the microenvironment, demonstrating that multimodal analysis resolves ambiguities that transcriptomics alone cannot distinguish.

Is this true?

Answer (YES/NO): NO